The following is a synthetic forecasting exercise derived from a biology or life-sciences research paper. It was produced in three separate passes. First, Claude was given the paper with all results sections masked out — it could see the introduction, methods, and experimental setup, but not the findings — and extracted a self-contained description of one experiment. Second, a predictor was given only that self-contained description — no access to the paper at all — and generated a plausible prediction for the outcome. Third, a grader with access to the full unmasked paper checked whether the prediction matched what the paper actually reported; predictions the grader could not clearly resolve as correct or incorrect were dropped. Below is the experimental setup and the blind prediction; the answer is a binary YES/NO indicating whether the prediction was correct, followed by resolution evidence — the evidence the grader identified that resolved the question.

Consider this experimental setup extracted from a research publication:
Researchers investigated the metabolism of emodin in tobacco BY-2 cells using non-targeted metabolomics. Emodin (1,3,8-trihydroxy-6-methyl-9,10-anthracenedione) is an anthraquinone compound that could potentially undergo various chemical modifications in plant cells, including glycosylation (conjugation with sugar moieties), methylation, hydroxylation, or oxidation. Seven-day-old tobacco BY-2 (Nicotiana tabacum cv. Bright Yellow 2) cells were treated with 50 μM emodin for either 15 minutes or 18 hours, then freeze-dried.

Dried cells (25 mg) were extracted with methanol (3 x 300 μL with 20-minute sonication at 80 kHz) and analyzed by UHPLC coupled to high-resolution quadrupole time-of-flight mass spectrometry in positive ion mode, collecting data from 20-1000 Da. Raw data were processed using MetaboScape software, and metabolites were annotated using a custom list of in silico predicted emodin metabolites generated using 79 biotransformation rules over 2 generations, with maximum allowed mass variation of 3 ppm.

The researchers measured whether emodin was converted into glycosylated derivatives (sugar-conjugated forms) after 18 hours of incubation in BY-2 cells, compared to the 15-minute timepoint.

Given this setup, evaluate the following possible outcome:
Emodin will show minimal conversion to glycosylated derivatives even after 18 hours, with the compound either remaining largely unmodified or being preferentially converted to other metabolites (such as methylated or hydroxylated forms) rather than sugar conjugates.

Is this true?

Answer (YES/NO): NO